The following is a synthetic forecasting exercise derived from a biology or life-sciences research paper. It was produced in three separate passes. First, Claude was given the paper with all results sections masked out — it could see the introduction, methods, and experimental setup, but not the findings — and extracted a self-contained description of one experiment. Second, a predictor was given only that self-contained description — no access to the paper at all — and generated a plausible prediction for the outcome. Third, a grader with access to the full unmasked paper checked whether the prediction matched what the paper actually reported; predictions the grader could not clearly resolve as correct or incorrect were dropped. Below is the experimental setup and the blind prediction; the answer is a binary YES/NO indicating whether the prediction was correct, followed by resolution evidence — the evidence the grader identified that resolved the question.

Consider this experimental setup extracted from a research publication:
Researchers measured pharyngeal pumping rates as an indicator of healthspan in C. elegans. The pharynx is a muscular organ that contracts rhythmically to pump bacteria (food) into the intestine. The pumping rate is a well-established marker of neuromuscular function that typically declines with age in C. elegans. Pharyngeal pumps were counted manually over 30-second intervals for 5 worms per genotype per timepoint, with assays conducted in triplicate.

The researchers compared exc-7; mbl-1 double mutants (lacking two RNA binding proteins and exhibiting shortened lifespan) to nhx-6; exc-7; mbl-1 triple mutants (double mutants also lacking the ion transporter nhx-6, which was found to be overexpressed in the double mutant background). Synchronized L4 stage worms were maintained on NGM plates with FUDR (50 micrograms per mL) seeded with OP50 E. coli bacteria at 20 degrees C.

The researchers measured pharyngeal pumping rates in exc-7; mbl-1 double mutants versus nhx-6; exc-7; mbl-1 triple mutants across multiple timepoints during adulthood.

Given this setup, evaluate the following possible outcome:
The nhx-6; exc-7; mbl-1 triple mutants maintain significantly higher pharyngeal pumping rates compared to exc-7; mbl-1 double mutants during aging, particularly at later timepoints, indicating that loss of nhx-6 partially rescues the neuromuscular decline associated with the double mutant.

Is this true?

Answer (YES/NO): YES